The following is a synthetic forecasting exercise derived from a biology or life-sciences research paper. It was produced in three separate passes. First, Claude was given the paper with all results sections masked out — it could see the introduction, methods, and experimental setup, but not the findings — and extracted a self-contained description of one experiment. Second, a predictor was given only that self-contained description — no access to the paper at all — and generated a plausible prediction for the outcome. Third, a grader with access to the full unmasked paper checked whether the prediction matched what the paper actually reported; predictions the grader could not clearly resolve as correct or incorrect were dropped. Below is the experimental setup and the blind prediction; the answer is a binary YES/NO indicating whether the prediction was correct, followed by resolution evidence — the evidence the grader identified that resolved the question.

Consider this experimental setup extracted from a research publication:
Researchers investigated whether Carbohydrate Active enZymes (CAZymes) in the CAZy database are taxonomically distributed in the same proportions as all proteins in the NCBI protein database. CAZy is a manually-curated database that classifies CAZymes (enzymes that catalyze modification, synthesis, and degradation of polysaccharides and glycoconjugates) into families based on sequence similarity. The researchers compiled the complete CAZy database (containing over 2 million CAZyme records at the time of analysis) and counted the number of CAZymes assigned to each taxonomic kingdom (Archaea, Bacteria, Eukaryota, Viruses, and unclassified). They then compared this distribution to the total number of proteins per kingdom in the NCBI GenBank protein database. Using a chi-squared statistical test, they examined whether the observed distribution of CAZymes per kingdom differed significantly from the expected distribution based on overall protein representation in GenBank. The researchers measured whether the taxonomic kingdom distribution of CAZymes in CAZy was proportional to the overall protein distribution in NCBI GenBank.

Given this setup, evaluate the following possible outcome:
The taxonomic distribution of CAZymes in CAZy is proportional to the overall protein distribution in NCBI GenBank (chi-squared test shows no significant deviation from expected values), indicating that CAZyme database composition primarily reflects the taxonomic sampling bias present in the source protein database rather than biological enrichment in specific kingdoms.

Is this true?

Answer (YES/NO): NO